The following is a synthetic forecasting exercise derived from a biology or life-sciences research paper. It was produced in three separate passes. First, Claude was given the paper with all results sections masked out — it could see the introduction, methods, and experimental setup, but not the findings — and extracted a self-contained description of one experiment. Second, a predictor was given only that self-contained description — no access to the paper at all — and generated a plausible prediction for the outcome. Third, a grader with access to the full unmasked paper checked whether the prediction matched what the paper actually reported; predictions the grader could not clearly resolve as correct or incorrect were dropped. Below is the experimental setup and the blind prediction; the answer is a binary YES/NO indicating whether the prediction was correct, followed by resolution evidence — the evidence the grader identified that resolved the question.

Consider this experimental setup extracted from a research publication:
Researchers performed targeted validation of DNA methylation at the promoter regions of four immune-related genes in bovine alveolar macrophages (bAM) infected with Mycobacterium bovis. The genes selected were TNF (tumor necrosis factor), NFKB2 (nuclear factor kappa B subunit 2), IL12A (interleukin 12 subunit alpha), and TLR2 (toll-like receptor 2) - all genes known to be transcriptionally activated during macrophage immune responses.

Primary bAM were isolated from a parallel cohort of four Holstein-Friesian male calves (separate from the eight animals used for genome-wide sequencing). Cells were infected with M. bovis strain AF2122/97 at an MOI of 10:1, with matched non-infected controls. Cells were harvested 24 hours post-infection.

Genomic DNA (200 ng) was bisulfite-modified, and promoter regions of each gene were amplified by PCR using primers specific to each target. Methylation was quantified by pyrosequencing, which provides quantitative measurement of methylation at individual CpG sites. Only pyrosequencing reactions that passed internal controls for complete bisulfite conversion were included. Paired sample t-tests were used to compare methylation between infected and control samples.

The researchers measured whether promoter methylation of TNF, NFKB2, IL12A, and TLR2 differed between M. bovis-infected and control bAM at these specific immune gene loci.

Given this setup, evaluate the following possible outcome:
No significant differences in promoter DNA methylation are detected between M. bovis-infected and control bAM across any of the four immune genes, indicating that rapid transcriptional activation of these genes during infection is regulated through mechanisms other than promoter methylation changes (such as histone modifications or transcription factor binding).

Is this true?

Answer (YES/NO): YES